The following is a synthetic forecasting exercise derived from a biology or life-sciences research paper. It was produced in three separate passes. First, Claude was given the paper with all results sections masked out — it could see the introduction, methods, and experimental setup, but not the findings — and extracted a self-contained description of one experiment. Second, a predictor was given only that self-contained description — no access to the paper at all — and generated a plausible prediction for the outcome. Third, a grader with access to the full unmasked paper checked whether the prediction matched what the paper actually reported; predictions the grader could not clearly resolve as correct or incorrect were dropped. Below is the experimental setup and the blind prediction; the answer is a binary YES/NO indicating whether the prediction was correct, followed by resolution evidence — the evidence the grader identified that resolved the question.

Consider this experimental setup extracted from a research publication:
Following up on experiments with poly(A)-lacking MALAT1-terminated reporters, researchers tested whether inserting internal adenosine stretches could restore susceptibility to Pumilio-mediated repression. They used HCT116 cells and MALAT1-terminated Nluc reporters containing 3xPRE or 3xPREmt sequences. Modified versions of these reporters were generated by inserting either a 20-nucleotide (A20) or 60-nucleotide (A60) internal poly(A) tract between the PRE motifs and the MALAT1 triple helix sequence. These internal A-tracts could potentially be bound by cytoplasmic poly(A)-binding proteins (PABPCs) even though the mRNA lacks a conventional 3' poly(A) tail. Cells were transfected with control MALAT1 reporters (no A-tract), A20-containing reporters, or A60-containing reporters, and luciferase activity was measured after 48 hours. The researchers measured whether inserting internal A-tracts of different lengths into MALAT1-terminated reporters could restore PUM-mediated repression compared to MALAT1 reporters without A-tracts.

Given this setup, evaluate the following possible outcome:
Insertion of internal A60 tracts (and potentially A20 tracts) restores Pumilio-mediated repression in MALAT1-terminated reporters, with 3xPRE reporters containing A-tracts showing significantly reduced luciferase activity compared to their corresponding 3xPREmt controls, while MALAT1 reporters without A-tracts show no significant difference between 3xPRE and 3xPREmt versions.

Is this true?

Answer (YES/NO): NO